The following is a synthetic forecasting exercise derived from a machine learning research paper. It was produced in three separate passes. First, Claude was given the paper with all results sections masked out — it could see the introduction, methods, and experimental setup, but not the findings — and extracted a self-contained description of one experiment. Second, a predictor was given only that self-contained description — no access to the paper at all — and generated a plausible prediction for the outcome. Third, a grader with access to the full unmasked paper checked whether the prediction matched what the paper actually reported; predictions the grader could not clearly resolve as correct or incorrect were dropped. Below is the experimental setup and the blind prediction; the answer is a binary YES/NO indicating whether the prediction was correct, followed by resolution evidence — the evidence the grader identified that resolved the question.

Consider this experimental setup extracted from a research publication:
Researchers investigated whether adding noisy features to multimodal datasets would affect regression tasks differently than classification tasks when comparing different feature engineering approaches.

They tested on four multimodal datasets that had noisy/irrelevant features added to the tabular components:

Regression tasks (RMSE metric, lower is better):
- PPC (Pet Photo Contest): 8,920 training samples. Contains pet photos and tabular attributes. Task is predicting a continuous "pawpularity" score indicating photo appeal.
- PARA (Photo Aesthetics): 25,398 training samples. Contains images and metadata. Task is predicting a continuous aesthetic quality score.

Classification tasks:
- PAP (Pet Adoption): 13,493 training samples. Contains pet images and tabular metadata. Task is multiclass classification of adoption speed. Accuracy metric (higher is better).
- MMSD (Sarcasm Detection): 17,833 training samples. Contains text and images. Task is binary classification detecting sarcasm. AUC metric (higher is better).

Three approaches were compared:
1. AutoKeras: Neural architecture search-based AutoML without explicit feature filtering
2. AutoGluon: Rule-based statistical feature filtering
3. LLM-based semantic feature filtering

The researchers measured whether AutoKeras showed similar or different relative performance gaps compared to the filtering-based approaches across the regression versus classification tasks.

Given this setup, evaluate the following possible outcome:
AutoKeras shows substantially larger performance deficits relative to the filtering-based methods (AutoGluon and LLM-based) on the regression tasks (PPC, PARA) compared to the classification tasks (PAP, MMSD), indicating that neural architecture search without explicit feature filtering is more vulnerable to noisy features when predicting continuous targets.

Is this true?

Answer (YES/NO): YES